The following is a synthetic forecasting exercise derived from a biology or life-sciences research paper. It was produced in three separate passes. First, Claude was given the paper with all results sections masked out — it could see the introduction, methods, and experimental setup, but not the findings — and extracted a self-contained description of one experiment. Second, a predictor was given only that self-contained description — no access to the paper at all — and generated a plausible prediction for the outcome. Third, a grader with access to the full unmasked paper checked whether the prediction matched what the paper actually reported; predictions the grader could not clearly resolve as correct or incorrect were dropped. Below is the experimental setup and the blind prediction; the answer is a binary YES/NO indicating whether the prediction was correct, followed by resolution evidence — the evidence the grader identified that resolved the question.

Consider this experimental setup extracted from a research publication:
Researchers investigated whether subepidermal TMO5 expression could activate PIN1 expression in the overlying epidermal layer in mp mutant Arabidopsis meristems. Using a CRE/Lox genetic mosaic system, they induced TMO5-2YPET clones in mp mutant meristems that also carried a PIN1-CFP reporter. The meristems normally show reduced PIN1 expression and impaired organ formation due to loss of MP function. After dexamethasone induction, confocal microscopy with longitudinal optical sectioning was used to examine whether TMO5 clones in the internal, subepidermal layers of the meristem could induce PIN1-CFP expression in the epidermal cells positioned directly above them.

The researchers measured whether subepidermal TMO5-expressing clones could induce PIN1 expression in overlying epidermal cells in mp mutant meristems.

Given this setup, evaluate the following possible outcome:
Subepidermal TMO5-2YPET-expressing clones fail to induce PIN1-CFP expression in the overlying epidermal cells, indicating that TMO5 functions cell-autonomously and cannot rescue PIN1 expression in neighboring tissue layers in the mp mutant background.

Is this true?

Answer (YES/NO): NO